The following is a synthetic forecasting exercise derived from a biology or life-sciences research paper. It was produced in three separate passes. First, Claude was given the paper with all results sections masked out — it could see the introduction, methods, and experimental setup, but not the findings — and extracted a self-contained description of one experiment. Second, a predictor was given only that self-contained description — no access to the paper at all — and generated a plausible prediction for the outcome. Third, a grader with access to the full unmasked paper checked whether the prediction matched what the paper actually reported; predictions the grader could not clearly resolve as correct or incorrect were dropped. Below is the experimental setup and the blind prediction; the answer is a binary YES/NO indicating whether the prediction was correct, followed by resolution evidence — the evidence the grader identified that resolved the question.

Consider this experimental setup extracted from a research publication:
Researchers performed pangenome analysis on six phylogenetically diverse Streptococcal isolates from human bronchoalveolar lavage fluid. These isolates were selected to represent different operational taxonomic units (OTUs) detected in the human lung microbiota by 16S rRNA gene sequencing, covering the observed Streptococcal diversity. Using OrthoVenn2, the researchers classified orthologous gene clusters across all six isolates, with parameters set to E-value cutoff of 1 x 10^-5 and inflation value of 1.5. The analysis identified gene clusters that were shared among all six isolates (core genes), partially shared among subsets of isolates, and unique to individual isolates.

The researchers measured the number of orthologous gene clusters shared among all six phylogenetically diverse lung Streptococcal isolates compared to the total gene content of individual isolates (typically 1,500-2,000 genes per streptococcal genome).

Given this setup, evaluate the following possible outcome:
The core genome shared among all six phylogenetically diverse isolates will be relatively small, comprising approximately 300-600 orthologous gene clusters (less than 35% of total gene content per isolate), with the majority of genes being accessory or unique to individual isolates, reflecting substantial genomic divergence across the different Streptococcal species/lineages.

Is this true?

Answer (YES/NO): NO